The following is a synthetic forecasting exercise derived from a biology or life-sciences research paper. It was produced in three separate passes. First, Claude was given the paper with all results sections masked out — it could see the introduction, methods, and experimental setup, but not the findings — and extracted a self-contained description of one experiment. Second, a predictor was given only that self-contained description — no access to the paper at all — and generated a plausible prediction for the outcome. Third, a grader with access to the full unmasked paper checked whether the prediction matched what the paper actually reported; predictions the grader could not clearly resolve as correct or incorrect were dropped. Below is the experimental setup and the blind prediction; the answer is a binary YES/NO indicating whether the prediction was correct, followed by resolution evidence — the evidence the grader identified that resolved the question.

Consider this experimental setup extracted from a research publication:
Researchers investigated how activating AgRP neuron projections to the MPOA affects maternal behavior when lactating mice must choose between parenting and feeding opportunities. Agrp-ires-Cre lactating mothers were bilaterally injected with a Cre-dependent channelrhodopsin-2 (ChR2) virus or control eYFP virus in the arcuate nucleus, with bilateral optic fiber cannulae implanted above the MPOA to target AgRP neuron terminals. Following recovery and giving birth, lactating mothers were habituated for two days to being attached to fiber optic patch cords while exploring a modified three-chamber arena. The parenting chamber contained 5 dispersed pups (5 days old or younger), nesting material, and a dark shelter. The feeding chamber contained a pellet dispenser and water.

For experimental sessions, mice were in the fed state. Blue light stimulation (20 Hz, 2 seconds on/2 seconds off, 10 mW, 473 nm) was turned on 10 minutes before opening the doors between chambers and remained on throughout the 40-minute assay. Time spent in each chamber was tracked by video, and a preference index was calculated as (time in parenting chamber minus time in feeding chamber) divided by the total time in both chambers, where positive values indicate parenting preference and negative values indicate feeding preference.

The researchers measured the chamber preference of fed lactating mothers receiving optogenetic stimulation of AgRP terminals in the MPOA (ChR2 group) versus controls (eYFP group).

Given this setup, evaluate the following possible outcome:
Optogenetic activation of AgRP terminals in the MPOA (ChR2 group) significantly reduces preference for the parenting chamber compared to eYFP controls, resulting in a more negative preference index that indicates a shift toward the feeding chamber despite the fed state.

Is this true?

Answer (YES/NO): YES